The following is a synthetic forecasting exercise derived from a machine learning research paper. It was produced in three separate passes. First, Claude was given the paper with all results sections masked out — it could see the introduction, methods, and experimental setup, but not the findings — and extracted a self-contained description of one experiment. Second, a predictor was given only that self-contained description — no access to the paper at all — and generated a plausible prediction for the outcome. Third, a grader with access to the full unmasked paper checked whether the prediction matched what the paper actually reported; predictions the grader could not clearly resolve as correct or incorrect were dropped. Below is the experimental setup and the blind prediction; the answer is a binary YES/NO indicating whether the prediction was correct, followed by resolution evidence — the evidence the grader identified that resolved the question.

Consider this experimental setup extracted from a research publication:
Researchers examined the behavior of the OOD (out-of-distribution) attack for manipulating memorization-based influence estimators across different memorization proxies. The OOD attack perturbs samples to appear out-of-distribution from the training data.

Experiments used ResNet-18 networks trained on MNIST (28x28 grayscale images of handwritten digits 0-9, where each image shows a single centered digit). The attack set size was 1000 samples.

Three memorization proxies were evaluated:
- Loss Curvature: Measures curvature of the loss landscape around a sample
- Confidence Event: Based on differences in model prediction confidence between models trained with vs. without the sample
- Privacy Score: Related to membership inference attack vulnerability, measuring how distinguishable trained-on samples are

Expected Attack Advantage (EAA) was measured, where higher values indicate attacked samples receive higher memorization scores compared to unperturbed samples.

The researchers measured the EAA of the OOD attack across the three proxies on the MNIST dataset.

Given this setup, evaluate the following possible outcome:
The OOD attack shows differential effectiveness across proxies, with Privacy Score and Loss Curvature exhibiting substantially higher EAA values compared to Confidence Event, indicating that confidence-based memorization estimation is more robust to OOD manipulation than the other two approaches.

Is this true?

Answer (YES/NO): NO